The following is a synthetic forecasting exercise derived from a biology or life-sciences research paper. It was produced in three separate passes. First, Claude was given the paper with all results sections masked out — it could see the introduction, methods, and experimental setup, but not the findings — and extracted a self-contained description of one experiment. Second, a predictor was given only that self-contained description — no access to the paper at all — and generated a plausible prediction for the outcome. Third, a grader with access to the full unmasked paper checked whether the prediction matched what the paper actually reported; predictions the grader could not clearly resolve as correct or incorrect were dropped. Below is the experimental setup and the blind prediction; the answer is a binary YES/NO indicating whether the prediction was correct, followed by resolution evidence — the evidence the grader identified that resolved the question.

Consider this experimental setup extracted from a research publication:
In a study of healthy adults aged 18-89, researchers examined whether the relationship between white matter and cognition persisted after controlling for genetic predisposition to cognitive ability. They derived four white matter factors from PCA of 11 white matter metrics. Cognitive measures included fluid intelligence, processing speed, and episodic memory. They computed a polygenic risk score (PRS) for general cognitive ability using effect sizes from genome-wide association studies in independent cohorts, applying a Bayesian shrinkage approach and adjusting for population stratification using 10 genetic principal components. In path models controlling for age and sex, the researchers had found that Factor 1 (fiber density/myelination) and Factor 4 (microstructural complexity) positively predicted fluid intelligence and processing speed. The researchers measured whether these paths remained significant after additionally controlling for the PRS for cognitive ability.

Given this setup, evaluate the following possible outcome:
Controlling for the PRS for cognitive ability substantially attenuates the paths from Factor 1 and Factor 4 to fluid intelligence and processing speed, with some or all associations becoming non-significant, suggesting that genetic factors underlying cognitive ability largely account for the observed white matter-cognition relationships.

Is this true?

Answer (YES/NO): NO